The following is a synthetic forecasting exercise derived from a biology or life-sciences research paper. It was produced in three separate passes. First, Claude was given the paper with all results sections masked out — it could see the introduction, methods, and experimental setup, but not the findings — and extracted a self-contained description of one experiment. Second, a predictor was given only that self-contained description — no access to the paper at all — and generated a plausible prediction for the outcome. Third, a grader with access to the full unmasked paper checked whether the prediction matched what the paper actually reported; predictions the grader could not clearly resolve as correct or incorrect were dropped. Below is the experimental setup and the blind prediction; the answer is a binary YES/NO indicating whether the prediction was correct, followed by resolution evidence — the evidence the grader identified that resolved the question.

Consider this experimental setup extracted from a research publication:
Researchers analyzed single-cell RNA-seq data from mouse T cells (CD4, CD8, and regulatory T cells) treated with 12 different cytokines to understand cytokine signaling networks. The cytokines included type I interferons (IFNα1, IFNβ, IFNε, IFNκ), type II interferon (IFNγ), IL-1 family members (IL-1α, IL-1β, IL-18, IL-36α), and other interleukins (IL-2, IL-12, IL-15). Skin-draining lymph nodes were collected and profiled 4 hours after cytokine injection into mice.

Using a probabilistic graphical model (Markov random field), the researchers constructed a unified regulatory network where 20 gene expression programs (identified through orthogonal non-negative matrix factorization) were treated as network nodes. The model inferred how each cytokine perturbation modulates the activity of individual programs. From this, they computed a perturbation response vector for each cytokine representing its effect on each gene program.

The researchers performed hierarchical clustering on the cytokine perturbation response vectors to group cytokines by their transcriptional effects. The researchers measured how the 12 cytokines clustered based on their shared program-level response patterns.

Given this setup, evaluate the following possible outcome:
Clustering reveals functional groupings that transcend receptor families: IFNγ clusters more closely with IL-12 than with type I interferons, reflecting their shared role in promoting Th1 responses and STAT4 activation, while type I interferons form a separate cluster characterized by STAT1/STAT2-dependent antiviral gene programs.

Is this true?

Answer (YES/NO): YES